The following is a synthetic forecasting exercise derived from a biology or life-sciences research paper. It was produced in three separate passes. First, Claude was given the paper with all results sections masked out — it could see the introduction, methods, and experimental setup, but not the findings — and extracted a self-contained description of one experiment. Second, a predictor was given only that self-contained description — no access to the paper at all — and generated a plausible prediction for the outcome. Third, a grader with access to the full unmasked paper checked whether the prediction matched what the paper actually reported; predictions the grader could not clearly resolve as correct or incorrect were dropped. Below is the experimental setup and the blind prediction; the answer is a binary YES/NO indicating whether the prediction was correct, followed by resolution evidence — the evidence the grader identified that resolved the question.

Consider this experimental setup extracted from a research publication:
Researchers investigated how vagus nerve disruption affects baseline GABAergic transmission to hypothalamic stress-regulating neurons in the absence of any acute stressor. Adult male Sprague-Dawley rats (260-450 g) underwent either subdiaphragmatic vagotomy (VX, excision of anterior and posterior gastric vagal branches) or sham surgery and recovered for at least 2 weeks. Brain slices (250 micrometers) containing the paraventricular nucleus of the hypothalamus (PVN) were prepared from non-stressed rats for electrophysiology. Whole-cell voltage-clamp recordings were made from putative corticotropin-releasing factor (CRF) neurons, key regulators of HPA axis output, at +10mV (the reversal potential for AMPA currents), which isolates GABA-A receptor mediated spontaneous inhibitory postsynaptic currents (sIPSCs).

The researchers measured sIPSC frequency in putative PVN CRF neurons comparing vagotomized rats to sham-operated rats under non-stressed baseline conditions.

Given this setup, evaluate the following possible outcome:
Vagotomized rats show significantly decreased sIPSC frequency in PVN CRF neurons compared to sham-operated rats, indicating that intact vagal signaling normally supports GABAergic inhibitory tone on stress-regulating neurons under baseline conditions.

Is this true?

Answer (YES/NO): NO